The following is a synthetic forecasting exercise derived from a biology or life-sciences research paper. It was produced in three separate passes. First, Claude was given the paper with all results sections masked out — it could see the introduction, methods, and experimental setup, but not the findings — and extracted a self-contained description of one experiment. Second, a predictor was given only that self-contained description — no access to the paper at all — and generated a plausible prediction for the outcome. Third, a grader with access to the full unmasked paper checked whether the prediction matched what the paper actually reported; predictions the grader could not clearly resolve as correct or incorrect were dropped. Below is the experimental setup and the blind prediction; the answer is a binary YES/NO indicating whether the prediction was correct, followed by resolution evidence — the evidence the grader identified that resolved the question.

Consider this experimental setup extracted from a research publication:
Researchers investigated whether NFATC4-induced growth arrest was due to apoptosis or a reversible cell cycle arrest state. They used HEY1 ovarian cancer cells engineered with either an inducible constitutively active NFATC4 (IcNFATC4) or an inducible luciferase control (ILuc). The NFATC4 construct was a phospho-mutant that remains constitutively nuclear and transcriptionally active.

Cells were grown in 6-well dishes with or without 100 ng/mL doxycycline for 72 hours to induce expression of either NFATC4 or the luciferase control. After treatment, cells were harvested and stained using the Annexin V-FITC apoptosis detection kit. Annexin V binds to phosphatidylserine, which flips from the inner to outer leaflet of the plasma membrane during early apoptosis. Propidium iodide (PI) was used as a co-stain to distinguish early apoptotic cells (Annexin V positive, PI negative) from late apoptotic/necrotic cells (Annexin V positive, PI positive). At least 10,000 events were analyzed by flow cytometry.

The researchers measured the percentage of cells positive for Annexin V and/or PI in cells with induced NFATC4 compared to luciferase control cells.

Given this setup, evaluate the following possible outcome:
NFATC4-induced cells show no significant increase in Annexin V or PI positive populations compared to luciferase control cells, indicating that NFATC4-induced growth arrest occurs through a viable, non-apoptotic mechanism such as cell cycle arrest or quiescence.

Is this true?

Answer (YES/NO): YES